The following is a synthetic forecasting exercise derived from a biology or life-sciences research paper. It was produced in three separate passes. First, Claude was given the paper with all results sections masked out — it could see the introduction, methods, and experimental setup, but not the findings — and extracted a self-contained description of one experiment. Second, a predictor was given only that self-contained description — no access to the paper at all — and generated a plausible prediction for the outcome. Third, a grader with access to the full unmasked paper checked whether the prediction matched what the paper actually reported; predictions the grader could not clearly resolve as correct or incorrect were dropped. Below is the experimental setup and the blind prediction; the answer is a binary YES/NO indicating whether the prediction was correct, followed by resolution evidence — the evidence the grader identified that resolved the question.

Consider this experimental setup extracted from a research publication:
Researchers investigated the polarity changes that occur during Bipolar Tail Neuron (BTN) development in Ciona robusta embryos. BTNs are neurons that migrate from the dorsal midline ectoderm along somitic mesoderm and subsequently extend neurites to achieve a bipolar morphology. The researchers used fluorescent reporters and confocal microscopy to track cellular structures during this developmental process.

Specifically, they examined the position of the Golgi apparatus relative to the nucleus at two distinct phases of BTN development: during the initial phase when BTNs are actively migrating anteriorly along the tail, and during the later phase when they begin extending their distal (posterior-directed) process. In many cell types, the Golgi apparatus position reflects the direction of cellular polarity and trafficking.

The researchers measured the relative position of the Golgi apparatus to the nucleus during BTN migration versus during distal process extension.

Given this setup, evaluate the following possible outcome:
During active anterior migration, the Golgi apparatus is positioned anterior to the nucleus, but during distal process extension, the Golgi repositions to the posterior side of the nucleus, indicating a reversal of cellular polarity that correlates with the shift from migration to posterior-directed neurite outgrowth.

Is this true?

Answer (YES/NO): NO